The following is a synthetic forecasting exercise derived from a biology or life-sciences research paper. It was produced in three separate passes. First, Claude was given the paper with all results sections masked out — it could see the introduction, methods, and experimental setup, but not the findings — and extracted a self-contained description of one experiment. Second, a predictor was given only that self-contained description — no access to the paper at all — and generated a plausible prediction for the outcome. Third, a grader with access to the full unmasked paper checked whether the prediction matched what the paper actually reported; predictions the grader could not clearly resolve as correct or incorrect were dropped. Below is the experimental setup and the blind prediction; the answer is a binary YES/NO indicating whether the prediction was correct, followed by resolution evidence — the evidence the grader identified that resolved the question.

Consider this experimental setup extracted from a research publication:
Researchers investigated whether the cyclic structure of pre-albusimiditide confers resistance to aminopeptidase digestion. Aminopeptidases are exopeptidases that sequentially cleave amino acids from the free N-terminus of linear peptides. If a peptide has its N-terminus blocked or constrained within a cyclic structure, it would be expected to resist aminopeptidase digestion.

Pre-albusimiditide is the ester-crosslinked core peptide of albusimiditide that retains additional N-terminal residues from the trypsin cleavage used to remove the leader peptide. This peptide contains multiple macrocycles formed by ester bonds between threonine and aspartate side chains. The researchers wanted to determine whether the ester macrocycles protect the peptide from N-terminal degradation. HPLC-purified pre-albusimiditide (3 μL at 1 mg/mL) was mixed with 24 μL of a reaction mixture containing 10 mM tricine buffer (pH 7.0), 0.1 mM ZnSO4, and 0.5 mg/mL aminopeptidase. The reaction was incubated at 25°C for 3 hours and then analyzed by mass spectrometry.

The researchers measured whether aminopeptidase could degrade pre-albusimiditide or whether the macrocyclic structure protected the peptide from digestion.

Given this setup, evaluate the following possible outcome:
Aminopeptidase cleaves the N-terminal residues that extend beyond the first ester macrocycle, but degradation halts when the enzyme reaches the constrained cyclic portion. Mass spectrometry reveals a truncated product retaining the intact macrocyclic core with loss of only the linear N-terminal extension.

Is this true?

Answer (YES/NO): YES